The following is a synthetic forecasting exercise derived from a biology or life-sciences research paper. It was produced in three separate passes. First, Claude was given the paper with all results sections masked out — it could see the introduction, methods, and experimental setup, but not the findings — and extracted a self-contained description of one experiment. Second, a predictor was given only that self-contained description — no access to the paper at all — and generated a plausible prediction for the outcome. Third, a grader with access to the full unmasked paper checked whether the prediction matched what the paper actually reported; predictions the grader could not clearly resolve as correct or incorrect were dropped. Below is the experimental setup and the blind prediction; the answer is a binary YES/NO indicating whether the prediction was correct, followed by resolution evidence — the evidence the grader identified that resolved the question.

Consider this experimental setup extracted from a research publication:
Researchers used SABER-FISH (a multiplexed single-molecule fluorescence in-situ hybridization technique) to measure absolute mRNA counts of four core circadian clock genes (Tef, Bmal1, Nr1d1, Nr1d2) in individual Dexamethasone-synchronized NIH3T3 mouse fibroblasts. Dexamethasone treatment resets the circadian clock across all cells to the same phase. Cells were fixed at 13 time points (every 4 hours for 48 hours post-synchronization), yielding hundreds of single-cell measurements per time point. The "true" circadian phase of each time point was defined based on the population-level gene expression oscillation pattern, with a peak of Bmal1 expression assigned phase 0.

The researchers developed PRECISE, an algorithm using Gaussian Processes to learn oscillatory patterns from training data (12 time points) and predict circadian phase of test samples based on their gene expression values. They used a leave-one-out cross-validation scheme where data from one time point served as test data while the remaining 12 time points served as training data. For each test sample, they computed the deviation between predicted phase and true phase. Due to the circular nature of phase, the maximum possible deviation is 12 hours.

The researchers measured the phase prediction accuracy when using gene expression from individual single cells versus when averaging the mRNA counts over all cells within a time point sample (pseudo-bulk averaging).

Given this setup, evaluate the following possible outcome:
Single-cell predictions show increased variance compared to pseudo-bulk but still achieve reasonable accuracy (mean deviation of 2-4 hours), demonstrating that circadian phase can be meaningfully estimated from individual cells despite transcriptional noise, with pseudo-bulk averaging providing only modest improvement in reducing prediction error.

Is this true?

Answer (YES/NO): NO